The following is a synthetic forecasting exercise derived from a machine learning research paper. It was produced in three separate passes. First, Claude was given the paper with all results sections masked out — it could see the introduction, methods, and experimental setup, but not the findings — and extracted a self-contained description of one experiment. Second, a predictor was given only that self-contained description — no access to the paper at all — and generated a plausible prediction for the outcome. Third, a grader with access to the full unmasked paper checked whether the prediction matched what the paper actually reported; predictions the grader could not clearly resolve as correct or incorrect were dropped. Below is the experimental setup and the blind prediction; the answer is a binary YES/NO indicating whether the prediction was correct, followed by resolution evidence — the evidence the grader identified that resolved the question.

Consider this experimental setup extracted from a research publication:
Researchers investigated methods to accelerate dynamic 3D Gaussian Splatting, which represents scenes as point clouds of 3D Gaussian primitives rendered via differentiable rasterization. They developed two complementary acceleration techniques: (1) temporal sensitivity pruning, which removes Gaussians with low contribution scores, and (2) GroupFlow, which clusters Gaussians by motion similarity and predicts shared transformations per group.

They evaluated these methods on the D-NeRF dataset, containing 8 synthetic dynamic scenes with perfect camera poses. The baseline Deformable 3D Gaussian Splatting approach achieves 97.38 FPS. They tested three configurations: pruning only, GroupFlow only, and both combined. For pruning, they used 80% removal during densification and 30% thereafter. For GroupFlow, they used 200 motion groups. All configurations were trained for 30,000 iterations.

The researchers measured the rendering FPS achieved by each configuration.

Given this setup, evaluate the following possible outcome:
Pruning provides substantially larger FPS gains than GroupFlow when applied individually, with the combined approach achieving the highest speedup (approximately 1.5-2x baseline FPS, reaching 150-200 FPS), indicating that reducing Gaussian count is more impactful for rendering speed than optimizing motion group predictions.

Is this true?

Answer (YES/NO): NO